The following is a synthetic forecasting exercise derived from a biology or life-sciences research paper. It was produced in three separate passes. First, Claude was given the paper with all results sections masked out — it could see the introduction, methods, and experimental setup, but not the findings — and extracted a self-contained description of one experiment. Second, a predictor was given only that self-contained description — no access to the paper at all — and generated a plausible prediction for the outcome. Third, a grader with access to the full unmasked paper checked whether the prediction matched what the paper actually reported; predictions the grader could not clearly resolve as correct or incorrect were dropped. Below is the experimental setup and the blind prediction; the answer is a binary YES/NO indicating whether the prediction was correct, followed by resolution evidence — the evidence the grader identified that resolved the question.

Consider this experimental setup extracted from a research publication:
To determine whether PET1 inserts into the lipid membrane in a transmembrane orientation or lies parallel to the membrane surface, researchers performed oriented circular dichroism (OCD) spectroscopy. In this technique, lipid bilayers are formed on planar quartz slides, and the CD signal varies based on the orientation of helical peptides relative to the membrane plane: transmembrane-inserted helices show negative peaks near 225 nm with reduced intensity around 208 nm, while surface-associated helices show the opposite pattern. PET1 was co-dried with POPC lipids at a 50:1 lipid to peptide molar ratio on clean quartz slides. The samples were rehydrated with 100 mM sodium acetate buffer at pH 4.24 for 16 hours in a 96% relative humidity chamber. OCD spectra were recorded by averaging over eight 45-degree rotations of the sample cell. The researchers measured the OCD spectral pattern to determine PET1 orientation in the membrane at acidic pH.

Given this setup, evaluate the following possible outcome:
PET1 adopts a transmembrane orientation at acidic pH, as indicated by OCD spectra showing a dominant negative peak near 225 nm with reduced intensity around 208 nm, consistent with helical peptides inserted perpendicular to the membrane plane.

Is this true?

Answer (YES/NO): NO